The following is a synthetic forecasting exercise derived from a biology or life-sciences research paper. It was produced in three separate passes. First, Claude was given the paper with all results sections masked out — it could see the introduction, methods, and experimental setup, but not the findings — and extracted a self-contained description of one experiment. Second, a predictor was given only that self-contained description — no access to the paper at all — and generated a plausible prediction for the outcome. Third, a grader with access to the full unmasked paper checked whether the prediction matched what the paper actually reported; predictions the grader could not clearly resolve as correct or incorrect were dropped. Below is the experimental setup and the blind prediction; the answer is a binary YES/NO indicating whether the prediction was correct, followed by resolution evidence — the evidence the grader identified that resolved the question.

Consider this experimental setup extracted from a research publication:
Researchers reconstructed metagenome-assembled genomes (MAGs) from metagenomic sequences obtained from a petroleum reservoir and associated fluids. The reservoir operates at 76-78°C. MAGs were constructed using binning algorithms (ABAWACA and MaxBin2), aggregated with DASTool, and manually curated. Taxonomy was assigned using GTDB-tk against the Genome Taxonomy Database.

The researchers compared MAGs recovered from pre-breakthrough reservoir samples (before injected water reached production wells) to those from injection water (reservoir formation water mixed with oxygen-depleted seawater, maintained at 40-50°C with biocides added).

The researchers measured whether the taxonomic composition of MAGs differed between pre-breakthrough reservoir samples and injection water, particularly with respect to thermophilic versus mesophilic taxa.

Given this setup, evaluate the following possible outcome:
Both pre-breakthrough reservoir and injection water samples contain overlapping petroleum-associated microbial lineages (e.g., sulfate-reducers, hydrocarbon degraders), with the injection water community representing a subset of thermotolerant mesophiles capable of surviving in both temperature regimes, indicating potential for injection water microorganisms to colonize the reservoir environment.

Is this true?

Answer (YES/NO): NO